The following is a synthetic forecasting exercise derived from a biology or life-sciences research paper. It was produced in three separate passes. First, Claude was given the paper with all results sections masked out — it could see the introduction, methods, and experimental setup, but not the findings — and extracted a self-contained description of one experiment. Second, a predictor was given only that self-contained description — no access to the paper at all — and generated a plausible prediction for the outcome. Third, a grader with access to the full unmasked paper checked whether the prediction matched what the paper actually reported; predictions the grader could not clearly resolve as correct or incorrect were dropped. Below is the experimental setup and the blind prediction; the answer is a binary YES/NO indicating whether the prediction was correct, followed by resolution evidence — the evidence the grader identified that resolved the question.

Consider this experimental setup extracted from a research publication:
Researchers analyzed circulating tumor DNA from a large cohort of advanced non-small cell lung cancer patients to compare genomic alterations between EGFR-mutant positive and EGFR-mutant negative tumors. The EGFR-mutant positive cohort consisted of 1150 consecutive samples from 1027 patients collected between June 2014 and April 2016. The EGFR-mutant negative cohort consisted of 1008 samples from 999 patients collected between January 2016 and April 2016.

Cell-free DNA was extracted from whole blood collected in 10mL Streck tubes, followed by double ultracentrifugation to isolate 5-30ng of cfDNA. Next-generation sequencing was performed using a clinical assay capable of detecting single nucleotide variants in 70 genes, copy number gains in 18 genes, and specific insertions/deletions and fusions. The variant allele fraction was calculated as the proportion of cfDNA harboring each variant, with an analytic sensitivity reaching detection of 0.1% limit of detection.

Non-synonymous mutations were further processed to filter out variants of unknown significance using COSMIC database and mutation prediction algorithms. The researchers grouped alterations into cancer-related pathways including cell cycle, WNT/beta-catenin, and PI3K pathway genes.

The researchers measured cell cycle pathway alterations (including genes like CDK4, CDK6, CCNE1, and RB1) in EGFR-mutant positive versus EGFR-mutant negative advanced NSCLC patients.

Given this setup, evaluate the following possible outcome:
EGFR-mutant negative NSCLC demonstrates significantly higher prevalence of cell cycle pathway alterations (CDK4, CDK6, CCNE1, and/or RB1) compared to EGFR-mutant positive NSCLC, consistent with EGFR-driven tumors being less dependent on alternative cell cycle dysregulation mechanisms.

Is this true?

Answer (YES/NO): NO